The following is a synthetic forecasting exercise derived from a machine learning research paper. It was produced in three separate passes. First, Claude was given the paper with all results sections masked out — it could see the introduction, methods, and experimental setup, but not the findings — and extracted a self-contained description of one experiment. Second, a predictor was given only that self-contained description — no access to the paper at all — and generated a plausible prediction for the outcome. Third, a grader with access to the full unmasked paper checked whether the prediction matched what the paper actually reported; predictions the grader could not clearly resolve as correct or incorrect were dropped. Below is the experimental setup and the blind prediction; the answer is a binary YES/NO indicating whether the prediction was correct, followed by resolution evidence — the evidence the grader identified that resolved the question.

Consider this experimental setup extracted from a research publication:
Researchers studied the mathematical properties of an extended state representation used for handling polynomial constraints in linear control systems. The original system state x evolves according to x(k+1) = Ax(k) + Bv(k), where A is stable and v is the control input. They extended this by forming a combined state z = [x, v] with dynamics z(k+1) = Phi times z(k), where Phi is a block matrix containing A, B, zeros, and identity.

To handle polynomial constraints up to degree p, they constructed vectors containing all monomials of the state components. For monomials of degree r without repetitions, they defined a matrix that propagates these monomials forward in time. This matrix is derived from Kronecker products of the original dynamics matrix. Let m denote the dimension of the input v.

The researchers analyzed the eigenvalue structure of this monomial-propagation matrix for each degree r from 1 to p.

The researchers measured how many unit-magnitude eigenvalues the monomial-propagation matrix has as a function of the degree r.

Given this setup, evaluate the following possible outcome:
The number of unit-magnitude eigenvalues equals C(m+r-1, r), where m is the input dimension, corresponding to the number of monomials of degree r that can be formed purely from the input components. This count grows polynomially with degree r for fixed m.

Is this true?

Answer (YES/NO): YES